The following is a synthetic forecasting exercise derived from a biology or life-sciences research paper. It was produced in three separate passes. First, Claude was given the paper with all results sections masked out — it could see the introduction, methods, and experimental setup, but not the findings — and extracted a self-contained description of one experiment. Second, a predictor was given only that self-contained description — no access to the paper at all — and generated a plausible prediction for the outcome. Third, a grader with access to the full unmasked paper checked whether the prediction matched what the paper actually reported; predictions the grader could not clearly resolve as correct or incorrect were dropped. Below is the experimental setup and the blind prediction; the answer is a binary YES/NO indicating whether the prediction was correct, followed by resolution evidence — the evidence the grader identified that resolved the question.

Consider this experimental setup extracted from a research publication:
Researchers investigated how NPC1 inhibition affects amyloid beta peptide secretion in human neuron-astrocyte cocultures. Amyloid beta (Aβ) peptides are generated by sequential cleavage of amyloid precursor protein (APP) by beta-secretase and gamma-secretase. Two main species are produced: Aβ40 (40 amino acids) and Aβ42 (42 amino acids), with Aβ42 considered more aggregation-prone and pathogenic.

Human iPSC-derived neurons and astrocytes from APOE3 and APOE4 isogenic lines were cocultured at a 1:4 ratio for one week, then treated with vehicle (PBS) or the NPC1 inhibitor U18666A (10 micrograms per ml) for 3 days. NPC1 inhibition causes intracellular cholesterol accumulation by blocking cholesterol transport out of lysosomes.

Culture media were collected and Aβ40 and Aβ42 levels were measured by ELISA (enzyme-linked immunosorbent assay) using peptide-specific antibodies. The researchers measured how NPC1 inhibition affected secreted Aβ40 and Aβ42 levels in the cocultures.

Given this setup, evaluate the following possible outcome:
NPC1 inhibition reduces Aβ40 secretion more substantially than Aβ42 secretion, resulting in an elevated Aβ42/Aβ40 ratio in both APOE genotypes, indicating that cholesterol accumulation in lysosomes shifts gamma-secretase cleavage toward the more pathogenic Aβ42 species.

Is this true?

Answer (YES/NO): YES